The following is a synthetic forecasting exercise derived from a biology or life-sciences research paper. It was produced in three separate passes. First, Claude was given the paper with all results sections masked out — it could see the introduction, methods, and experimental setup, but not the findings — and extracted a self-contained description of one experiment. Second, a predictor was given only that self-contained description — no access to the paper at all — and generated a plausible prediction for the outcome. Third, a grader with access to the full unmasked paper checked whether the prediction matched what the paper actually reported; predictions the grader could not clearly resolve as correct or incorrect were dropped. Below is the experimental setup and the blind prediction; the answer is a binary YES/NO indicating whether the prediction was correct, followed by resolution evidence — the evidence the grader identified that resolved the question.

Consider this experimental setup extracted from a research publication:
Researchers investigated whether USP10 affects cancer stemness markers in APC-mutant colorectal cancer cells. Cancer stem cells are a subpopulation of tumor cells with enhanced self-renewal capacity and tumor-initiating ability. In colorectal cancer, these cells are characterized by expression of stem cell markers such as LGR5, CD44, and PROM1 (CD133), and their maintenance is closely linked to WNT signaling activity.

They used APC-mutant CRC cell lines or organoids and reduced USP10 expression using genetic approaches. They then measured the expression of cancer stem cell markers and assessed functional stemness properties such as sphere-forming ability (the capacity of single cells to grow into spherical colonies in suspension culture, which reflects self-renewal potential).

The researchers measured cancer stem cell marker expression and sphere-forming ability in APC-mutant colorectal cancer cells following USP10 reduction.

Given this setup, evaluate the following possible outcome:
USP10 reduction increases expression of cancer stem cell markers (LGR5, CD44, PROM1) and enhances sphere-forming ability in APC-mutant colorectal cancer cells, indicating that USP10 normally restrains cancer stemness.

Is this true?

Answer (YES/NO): NO